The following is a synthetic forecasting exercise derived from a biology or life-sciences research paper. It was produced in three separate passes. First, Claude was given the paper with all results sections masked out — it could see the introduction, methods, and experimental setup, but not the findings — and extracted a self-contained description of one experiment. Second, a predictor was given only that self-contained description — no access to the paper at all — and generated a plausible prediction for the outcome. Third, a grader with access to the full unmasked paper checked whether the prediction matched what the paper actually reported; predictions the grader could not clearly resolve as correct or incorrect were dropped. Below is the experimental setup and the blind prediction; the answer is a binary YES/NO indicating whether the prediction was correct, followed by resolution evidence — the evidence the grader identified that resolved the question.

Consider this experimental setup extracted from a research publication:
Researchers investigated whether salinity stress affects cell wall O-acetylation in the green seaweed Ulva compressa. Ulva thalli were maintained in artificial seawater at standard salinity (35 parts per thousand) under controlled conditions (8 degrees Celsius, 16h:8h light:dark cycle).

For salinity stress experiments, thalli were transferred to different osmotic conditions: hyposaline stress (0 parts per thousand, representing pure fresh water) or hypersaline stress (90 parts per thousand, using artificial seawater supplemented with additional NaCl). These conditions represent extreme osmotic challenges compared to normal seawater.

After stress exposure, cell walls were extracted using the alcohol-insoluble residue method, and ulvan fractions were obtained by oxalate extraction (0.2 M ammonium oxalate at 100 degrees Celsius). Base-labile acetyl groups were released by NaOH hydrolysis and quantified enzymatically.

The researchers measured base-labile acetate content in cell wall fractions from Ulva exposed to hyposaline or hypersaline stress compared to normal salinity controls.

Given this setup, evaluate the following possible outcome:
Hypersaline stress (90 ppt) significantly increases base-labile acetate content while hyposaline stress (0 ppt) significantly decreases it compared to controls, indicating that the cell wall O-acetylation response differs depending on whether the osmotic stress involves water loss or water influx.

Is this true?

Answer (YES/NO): NO